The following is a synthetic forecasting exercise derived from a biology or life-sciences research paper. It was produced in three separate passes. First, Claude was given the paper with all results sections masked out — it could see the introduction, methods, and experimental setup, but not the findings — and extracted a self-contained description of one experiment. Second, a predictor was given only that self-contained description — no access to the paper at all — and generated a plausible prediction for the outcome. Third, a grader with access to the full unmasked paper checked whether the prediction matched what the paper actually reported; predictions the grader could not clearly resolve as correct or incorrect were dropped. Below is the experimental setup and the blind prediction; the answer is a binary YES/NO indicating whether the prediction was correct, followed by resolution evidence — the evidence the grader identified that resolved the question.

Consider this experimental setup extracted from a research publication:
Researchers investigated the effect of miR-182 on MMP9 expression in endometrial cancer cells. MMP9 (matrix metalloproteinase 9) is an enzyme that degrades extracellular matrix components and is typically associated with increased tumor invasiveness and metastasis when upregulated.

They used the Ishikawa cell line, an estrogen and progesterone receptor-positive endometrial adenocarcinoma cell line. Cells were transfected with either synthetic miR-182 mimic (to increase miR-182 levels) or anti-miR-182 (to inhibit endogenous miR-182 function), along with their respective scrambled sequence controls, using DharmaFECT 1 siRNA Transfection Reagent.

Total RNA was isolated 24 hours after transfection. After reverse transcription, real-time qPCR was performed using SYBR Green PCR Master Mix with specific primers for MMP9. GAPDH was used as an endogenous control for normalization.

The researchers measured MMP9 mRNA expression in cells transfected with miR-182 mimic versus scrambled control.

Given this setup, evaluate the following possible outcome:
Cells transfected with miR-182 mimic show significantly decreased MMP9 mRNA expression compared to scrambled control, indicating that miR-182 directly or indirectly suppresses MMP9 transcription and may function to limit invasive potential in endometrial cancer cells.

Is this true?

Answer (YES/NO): NO